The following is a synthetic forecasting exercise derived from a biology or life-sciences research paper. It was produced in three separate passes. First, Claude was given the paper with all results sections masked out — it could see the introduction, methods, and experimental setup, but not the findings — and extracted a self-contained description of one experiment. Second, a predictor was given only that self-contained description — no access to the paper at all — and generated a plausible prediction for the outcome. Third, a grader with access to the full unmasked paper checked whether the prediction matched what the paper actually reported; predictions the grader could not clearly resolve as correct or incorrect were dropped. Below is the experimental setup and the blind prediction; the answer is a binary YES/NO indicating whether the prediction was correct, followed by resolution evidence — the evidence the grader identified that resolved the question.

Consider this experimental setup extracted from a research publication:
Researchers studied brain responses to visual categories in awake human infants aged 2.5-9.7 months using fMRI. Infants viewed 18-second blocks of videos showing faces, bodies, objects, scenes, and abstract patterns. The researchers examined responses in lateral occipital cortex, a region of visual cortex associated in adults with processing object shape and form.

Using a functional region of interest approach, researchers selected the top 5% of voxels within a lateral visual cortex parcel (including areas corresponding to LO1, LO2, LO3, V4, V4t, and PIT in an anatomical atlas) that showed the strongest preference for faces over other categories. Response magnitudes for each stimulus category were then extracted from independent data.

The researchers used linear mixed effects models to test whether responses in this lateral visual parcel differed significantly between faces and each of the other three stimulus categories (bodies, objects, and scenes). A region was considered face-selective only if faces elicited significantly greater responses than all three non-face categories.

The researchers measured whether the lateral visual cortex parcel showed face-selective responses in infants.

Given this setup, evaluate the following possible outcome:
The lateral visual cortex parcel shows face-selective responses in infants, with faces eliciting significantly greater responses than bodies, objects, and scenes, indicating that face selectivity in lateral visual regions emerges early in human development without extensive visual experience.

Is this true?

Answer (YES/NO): NO